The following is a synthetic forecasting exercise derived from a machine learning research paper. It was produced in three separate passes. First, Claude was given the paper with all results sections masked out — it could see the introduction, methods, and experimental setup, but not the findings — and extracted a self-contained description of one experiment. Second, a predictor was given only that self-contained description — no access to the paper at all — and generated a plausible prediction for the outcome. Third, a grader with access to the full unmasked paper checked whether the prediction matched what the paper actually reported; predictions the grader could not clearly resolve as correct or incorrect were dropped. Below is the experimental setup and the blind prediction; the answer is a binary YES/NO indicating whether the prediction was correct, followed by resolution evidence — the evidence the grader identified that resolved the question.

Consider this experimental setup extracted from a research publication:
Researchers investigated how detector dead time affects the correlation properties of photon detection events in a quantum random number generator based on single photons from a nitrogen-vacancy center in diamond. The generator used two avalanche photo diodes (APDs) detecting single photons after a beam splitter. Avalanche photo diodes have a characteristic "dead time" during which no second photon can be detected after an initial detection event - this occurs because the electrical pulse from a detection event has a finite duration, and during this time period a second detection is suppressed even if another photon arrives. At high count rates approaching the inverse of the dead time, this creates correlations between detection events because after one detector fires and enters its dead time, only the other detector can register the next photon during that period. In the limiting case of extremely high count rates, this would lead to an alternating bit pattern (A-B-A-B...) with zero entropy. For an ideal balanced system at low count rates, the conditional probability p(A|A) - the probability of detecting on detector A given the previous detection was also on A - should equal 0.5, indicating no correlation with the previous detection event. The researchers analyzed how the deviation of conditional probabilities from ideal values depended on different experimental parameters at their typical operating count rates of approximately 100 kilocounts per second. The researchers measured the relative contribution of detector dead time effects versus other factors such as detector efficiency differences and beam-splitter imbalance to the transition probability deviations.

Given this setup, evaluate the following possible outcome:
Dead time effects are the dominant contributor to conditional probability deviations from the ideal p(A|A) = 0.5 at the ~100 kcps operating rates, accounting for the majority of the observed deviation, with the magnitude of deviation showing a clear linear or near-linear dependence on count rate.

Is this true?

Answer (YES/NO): NO